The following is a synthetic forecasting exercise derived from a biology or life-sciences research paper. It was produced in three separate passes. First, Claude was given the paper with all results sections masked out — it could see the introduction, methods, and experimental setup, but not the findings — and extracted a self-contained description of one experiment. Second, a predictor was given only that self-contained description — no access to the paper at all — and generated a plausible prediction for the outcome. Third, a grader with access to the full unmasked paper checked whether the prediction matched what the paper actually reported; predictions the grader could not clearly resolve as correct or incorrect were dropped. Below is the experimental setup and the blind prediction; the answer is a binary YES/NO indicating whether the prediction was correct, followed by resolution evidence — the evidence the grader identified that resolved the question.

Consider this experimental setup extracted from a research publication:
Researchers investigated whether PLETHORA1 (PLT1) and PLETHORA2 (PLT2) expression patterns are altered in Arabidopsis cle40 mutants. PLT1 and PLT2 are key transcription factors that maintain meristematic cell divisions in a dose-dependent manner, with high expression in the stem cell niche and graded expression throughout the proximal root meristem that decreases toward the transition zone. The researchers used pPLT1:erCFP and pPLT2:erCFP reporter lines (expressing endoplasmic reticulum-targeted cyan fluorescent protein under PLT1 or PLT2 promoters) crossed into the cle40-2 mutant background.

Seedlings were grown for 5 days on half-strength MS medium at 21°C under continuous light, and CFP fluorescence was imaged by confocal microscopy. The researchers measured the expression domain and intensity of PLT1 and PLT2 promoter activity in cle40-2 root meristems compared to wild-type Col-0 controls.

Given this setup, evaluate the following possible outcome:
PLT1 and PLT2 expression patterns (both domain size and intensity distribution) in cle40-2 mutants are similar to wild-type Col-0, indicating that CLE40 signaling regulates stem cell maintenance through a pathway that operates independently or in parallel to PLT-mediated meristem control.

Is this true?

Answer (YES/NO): NO